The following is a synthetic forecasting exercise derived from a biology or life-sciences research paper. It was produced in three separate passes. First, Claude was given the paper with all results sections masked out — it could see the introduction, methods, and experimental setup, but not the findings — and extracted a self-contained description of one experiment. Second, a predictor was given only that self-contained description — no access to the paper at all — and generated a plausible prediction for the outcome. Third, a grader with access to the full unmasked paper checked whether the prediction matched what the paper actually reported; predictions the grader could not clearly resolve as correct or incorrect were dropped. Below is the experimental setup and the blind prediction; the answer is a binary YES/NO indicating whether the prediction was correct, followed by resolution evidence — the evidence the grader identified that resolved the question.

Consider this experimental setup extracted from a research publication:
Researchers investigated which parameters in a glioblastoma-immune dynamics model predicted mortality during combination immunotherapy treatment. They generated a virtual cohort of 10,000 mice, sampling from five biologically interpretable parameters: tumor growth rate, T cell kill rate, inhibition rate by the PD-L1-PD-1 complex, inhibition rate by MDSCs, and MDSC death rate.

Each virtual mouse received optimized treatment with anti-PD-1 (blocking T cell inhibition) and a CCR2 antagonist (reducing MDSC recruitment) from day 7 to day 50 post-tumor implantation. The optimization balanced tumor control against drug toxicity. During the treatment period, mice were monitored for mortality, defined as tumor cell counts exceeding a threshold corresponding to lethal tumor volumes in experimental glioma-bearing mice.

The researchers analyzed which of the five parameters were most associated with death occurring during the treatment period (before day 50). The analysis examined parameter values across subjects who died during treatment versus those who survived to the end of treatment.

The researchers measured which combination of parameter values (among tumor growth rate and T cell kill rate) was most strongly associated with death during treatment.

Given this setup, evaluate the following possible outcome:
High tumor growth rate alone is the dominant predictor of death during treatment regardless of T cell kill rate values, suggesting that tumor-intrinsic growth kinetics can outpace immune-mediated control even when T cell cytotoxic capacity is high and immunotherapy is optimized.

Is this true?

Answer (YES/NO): NO